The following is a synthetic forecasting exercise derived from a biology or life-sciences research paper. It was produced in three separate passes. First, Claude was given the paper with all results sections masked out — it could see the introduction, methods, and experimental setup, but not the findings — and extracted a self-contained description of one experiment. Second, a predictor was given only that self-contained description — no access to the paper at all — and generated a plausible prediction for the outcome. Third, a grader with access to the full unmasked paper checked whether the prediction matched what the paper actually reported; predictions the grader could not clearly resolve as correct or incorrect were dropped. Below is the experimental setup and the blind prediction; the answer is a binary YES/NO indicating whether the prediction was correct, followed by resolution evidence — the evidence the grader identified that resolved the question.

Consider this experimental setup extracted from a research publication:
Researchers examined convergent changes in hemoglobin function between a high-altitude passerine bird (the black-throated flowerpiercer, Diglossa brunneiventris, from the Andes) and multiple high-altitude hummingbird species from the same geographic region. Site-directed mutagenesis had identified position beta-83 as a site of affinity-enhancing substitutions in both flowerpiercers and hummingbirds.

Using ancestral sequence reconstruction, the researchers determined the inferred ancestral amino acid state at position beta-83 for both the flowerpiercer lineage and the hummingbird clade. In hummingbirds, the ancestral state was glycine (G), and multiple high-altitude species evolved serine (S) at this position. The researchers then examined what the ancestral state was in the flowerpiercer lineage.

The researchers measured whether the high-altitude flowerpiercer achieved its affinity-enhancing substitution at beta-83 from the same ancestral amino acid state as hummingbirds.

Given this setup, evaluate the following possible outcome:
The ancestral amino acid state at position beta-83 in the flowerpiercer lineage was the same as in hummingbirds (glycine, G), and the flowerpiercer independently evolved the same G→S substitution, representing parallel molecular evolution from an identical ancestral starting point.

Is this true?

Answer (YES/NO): NO